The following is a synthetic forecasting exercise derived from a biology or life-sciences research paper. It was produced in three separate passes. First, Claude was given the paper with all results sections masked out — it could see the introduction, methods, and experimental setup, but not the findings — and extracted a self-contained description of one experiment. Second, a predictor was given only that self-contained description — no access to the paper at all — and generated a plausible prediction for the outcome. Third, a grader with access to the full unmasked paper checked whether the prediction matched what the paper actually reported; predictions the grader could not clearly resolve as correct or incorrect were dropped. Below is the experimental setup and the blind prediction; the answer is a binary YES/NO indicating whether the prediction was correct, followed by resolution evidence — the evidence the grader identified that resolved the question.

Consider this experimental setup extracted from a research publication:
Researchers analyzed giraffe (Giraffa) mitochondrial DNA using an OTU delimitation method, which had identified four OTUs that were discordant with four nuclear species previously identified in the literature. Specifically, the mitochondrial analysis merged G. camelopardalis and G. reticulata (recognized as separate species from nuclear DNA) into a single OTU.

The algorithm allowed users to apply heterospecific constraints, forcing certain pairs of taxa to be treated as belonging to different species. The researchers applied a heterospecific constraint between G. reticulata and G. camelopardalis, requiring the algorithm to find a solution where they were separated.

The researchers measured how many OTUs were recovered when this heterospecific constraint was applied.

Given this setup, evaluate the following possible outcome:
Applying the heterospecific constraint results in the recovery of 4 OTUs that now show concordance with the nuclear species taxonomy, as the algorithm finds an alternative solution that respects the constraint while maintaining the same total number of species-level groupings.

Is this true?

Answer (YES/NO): NO